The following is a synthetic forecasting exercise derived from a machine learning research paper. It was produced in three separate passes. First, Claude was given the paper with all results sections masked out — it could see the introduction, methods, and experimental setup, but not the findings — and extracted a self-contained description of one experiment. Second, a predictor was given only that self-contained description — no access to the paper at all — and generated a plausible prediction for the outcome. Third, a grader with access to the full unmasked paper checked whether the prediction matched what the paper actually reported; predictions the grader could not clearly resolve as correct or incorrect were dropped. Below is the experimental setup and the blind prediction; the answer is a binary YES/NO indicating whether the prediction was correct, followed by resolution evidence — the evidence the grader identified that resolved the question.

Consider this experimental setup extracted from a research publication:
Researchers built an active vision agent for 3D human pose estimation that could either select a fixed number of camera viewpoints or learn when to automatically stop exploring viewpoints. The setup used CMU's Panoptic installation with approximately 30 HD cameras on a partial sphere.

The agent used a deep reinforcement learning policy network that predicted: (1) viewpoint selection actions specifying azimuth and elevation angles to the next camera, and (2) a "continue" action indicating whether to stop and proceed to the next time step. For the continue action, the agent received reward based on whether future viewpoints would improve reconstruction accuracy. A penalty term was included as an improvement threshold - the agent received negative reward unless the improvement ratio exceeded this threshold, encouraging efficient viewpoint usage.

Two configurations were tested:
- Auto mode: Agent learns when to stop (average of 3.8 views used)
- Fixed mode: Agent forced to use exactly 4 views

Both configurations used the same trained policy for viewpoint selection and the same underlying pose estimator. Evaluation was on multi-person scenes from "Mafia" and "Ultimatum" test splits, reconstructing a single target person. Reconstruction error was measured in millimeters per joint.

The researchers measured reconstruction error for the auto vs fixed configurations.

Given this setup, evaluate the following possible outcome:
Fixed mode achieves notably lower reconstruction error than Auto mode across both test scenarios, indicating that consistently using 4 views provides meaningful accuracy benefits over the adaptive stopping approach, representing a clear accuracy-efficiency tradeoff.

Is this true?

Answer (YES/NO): NO